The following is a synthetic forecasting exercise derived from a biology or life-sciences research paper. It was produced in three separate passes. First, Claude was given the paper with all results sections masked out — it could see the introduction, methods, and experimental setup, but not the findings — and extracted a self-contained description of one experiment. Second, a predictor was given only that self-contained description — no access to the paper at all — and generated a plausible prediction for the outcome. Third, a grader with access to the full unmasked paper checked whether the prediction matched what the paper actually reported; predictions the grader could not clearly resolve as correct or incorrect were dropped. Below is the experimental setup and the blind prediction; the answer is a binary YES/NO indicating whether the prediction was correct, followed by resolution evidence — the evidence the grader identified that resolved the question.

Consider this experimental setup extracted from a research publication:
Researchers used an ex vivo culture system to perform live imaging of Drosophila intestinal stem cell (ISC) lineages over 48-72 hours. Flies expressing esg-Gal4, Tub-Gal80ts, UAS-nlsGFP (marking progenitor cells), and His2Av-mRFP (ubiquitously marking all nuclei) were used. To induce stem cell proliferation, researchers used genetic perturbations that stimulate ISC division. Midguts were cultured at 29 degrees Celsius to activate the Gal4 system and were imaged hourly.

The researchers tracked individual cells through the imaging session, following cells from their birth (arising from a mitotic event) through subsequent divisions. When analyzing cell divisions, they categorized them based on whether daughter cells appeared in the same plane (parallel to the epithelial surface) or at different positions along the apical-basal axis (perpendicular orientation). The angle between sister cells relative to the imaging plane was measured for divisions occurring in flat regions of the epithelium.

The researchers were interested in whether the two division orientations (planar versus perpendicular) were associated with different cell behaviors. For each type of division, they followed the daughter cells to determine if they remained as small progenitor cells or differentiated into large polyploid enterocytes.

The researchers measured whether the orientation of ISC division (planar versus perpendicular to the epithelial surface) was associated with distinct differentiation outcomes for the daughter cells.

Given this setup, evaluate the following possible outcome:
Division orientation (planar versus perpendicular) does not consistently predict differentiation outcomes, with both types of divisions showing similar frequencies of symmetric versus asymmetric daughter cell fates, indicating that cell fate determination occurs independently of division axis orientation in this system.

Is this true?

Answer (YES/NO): YES